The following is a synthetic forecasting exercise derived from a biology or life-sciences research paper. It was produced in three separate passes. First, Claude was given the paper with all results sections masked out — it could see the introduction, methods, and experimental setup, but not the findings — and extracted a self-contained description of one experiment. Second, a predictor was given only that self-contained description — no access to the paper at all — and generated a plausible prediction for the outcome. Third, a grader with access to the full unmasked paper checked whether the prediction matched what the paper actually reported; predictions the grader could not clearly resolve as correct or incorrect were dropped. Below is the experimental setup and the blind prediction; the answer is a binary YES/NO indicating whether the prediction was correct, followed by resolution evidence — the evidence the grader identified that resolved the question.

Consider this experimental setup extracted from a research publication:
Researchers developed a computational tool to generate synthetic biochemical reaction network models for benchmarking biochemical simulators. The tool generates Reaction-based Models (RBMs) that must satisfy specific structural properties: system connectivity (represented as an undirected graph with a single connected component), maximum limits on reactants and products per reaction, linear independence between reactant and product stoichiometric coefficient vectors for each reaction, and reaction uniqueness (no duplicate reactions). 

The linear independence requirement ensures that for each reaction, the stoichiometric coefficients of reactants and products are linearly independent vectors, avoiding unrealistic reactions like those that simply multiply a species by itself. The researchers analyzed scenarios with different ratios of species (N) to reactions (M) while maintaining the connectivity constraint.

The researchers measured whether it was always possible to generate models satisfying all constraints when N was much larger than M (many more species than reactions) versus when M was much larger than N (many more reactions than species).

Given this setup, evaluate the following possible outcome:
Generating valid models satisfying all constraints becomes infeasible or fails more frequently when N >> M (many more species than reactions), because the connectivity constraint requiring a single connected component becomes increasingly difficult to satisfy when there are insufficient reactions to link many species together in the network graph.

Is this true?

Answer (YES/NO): YES